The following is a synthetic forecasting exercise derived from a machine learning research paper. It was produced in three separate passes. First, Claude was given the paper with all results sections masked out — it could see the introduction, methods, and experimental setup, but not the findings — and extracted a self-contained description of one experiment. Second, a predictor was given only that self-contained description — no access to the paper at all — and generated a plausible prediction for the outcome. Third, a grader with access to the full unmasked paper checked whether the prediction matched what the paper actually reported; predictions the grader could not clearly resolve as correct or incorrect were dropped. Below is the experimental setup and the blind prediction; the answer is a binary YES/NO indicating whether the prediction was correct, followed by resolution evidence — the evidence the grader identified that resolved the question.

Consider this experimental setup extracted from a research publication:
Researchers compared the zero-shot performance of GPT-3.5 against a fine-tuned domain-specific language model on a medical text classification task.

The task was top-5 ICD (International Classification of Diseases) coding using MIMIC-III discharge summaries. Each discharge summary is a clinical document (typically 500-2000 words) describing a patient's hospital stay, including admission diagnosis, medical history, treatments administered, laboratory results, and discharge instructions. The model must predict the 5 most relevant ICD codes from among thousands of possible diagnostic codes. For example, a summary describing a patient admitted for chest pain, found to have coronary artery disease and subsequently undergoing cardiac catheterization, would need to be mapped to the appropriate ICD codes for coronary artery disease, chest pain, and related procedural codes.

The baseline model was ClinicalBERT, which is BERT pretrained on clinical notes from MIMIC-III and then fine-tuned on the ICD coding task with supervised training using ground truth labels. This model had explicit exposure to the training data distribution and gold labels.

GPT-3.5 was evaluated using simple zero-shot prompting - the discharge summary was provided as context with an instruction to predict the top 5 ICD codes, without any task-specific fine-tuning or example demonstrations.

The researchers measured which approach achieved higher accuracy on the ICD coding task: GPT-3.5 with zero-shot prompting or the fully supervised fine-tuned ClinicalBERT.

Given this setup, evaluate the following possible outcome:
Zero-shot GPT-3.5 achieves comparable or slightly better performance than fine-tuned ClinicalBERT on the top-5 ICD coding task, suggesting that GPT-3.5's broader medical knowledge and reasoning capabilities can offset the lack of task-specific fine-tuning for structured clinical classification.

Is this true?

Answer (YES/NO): YES